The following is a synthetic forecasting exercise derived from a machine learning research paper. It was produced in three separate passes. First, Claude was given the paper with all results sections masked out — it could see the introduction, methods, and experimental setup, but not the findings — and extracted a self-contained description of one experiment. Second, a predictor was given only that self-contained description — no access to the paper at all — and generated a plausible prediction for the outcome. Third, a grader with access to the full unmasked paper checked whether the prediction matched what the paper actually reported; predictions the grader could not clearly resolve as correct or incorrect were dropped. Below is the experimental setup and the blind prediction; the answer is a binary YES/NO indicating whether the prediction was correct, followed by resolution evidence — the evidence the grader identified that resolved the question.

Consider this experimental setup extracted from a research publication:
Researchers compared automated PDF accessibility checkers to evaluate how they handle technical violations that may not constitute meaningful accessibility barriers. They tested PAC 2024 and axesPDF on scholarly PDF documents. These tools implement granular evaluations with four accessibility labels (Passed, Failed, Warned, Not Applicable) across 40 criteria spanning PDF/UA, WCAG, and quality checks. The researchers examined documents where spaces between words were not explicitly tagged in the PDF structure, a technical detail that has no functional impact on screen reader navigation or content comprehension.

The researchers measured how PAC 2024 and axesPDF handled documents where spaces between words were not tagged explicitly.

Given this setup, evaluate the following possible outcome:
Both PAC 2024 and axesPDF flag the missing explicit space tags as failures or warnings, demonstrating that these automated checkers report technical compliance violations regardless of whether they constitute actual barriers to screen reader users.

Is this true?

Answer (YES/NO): YES